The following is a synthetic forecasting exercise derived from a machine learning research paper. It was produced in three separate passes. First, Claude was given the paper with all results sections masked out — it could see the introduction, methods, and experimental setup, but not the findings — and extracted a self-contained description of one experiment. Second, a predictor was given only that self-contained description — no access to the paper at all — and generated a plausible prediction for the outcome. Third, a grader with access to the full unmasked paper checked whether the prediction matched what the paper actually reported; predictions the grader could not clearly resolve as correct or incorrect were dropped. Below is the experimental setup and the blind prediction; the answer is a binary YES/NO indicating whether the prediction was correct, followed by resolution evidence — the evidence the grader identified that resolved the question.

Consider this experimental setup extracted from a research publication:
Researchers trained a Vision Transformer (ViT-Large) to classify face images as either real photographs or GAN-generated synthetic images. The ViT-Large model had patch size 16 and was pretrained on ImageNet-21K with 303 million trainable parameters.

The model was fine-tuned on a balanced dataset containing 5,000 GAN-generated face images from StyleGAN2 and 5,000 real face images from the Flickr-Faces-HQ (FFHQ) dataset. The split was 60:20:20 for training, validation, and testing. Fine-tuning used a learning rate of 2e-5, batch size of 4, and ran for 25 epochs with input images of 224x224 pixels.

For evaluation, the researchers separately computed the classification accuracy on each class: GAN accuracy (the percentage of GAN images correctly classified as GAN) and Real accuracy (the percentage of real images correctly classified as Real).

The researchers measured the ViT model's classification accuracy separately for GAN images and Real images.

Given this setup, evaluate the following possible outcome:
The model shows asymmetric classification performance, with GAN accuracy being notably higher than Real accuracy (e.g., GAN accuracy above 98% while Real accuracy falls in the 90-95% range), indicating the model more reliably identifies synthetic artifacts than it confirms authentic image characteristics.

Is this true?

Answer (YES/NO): NO